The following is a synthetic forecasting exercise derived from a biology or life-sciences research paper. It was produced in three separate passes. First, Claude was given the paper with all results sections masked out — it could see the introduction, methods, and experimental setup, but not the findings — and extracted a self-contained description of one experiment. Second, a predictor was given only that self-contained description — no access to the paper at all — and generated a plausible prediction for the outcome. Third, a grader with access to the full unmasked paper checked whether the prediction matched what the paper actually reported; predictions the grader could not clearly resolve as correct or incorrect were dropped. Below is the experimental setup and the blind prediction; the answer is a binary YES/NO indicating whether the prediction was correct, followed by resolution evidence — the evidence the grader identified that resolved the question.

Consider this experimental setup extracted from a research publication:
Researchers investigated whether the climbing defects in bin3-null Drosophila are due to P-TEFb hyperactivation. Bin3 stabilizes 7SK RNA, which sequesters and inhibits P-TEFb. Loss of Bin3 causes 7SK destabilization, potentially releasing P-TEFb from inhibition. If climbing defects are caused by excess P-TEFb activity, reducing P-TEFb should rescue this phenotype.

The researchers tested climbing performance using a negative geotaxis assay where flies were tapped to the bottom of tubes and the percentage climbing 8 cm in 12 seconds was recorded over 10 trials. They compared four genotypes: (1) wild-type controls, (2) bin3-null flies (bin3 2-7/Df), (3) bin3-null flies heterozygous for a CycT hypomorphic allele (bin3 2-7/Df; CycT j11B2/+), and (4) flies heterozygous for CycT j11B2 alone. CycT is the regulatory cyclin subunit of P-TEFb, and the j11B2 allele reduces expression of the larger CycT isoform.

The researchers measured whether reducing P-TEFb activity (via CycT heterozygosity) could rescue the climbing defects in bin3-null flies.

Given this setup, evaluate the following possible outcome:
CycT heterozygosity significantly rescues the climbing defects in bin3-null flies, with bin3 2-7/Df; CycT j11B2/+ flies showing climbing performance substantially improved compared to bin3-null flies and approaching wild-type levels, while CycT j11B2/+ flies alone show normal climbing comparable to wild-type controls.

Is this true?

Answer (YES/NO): YES